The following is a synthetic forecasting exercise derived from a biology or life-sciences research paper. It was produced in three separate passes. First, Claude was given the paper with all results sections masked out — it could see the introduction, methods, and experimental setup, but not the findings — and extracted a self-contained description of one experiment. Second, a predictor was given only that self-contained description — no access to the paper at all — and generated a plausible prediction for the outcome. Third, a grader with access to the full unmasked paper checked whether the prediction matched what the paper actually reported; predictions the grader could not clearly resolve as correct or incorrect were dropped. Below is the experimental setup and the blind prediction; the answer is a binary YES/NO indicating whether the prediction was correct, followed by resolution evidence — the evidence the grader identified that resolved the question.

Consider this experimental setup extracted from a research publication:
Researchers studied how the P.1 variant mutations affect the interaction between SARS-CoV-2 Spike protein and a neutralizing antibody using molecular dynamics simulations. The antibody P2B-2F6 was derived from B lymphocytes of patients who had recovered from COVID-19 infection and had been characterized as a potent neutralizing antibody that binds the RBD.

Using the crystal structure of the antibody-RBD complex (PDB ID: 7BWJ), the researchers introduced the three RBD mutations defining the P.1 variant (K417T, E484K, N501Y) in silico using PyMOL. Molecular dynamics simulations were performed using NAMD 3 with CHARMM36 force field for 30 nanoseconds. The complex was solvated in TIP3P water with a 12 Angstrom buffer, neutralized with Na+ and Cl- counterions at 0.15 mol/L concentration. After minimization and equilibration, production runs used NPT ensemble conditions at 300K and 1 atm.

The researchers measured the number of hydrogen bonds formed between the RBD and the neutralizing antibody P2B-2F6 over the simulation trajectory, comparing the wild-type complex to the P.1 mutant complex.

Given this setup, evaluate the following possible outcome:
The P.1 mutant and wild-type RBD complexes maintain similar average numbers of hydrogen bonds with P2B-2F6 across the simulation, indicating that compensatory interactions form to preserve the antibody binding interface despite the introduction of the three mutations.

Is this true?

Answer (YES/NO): NO